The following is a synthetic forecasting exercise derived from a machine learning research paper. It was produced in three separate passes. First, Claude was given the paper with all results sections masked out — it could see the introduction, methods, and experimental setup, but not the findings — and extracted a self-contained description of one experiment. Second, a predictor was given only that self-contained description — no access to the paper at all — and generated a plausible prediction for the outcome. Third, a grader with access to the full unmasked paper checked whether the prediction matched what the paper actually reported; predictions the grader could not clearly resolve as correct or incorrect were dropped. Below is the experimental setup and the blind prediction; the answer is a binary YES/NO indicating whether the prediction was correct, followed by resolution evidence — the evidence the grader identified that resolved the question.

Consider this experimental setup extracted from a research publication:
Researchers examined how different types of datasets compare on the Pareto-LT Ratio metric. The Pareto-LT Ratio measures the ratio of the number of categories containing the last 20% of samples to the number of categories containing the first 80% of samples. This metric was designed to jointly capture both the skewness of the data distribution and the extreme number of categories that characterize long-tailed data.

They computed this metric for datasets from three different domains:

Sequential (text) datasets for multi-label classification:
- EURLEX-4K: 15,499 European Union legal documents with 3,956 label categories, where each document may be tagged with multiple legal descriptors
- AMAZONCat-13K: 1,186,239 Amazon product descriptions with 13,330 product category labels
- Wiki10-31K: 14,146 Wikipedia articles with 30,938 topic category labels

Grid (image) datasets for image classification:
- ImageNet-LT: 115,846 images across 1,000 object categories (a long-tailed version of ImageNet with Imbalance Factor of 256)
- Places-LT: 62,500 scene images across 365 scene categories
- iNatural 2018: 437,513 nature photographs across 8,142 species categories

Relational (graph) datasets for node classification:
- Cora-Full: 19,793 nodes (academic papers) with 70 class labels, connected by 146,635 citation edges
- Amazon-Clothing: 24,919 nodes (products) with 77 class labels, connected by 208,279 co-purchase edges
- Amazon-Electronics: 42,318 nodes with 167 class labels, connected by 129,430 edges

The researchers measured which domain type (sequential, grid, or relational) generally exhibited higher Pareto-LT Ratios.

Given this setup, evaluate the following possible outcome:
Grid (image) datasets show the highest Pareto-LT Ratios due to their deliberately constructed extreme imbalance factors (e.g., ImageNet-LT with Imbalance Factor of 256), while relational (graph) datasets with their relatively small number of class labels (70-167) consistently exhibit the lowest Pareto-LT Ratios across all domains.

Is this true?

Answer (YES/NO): NO